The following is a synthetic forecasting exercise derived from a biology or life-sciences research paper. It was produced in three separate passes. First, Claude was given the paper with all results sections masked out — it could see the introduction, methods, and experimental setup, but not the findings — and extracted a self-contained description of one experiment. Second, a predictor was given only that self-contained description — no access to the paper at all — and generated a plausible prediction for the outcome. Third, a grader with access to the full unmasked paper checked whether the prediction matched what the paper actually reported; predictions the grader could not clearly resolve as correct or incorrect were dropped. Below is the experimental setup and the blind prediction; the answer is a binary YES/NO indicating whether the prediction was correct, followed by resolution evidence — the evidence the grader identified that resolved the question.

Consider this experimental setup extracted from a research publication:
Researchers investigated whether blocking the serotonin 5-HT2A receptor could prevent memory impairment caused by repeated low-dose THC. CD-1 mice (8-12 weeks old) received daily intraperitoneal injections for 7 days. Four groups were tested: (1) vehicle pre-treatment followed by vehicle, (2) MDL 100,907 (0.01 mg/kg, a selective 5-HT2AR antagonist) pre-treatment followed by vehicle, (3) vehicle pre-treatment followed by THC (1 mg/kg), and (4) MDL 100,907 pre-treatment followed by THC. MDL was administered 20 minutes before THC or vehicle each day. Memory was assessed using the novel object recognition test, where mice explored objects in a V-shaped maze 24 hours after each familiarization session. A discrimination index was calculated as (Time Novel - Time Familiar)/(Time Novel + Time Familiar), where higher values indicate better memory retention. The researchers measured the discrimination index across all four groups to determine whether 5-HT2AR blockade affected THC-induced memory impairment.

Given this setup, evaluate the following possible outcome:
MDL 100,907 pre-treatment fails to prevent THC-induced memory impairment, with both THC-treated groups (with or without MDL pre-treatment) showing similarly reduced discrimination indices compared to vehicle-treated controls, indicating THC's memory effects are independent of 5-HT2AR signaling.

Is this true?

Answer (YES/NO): NO